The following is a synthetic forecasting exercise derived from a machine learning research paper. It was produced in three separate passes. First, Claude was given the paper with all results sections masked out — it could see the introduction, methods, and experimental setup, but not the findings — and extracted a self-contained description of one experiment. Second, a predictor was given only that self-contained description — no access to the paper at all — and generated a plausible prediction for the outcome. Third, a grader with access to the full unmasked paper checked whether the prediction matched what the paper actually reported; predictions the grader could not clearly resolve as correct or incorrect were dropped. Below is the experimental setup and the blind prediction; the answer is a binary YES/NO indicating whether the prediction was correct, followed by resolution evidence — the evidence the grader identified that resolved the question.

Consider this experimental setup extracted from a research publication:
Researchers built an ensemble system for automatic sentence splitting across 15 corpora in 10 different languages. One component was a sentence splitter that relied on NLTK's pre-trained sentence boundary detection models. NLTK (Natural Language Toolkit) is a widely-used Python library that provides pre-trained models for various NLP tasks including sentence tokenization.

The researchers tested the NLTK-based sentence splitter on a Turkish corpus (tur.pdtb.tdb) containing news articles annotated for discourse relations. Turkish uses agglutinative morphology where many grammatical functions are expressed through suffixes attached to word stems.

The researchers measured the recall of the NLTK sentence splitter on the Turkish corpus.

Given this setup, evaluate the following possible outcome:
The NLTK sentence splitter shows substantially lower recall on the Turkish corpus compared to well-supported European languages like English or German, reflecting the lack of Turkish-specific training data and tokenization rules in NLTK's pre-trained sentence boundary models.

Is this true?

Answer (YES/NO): YES